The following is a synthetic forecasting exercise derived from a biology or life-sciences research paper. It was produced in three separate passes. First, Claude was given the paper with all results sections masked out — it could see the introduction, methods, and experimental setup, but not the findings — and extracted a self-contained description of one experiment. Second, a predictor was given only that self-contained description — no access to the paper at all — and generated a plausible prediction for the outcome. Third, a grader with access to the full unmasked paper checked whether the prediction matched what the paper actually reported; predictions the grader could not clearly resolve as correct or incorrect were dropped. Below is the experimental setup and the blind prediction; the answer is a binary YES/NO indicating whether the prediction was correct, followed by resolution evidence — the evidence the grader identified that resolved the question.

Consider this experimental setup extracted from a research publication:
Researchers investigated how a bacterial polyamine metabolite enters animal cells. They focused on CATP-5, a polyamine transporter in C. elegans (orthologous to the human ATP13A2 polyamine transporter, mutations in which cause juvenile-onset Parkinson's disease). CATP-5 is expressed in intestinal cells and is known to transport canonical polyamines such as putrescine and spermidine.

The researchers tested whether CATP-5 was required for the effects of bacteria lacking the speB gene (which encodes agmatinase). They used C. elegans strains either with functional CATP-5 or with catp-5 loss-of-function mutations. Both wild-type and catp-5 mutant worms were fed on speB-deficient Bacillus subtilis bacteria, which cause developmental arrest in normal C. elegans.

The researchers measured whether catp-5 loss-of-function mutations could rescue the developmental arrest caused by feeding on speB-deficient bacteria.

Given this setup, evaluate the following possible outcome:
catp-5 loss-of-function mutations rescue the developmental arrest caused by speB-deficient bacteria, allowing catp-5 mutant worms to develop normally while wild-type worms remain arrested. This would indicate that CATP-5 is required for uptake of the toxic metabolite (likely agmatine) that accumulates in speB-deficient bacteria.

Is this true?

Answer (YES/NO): NO